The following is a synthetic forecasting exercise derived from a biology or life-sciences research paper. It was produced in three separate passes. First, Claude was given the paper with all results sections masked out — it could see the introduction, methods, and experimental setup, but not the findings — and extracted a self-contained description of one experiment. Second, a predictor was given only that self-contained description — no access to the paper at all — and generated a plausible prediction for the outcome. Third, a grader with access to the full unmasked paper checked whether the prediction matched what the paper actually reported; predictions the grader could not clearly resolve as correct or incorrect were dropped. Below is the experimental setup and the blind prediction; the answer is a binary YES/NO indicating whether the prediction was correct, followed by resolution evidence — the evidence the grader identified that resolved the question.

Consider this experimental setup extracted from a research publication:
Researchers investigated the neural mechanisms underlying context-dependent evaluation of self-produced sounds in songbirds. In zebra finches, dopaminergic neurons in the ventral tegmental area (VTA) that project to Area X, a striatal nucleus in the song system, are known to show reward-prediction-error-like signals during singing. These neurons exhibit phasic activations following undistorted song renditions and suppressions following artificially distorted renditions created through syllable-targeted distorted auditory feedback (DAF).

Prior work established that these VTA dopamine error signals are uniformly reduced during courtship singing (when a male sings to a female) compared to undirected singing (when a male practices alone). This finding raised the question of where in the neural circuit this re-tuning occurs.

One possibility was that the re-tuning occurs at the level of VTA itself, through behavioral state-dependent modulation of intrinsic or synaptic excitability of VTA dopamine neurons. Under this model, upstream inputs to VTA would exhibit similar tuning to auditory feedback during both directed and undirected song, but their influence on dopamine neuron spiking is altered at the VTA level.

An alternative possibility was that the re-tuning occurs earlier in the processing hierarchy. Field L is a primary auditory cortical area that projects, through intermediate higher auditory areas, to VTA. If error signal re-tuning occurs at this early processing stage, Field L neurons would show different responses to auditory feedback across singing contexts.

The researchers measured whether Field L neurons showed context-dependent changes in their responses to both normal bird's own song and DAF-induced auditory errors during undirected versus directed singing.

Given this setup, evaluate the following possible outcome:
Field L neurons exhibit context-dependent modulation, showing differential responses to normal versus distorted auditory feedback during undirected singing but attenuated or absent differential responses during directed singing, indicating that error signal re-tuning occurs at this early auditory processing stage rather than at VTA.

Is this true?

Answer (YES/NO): NO